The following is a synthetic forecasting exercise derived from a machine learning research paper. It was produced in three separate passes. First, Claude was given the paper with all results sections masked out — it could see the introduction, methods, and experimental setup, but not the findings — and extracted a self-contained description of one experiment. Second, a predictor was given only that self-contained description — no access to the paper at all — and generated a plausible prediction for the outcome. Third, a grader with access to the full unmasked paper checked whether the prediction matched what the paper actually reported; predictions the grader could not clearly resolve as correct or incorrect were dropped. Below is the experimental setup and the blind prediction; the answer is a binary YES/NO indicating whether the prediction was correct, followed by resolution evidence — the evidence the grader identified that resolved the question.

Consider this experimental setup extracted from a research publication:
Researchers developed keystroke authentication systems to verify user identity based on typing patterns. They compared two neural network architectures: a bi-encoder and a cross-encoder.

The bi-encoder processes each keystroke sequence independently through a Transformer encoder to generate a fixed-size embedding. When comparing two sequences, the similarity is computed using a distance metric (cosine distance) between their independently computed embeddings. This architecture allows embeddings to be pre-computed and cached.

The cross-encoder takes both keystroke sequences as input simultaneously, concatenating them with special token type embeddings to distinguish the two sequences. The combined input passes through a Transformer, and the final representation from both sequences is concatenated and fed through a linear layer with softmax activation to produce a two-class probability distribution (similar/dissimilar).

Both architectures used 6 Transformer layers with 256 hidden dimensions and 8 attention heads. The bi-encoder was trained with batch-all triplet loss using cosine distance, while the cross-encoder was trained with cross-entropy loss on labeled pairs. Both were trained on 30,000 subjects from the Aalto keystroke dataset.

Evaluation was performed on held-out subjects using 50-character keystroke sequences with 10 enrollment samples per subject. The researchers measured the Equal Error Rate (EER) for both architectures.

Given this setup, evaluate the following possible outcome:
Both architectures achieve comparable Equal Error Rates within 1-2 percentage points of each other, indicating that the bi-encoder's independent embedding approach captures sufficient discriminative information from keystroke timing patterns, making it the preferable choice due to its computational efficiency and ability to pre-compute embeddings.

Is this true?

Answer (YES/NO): NO